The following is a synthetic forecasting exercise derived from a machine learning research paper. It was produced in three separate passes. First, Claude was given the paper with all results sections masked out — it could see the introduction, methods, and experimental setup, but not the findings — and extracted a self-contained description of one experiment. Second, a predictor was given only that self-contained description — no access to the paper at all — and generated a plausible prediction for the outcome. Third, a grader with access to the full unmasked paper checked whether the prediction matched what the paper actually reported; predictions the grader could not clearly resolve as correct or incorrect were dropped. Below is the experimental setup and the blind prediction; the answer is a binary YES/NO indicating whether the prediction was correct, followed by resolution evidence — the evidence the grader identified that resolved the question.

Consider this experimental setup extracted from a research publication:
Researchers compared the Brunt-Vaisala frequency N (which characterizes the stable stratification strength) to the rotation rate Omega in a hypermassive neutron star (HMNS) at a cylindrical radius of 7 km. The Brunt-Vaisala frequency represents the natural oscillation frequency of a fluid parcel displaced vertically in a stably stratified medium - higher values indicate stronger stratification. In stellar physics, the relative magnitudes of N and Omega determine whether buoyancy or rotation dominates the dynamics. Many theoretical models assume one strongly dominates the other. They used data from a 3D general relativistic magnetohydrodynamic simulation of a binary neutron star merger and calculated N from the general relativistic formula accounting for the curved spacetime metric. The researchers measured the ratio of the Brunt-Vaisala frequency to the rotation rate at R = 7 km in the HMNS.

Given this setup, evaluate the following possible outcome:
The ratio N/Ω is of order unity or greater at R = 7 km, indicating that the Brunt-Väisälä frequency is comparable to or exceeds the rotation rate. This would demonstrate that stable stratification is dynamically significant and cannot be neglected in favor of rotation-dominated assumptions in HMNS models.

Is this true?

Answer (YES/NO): YES